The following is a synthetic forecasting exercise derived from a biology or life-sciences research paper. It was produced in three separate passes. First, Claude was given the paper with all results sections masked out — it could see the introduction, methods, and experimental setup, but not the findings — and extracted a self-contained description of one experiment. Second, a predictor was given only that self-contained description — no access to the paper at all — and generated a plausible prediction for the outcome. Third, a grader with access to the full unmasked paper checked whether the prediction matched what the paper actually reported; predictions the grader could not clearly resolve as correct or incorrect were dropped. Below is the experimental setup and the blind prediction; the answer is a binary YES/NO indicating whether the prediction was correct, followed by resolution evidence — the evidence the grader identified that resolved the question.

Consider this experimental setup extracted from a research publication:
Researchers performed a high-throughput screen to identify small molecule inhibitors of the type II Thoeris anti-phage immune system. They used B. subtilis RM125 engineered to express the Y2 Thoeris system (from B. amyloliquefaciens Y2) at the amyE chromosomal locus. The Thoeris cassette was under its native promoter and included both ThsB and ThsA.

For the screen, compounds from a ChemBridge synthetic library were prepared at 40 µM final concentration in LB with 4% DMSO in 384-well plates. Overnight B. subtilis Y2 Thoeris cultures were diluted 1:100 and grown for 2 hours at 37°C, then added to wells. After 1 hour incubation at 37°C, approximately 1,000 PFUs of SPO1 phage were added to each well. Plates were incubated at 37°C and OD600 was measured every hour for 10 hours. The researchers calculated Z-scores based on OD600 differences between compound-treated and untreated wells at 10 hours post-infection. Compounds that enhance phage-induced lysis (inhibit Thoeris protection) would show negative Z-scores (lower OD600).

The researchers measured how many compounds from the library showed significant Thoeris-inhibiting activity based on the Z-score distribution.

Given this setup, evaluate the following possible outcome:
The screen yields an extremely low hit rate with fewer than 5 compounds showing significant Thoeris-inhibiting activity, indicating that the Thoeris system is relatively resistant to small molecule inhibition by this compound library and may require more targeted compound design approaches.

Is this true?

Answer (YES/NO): YES